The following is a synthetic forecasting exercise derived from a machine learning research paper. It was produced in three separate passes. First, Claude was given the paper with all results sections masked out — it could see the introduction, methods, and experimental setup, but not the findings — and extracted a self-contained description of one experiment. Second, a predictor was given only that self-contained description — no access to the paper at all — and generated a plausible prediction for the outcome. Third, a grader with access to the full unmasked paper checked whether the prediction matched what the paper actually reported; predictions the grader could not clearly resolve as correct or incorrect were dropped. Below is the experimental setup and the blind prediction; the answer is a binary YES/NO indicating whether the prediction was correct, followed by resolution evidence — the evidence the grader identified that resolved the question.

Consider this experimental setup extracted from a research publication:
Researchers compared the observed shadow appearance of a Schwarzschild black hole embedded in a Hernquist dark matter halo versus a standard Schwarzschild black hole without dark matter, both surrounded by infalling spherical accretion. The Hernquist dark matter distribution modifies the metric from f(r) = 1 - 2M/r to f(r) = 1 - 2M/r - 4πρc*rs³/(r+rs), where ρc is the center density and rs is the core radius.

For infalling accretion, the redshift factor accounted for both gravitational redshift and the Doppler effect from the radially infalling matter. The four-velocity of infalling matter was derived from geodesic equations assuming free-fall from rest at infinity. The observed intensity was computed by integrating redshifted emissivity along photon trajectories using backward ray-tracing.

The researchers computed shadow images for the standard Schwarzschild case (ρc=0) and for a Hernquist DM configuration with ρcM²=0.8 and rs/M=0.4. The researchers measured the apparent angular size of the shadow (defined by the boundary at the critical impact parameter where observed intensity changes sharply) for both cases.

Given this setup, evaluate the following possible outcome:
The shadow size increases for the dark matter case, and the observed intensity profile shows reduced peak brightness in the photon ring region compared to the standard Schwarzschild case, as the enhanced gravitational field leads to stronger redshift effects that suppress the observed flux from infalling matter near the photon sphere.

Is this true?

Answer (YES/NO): YES